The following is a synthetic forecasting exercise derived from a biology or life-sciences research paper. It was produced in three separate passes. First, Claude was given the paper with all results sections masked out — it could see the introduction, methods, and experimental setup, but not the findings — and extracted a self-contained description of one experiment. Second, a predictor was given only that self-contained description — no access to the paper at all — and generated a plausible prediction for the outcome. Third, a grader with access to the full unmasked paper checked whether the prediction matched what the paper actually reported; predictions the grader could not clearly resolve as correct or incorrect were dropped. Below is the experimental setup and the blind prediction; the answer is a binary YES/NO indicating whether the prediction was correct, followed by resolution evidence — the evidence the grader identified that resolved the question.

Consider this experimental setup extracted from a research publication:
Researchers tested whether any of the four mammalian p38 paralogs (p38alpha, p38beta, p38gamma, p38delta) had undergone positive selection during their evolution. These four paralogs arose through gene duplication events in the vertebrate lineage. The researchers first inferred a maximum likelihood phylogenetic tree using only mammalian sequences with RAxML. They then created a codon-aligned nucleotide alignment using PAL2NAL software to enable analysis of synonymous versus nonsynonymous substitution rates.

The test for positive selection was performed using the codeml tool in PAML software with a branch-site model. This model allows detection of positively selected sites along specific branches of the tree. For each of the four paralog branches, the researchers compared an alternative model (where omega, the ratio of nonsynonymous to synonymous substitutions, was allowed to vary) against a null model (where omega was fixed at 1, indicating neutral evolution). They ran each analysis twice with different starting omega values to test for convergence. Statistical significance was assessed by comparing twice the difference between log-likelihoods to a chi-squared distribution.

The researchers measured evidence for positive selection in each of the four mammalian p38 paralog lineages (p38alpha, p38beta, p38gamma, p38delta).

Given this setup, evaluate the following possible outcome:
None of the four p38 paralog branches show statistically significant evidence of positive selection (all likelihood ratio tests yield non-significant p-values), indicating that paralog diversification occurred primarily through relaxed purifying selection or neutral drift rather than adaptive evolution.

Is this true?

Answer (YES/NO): NO